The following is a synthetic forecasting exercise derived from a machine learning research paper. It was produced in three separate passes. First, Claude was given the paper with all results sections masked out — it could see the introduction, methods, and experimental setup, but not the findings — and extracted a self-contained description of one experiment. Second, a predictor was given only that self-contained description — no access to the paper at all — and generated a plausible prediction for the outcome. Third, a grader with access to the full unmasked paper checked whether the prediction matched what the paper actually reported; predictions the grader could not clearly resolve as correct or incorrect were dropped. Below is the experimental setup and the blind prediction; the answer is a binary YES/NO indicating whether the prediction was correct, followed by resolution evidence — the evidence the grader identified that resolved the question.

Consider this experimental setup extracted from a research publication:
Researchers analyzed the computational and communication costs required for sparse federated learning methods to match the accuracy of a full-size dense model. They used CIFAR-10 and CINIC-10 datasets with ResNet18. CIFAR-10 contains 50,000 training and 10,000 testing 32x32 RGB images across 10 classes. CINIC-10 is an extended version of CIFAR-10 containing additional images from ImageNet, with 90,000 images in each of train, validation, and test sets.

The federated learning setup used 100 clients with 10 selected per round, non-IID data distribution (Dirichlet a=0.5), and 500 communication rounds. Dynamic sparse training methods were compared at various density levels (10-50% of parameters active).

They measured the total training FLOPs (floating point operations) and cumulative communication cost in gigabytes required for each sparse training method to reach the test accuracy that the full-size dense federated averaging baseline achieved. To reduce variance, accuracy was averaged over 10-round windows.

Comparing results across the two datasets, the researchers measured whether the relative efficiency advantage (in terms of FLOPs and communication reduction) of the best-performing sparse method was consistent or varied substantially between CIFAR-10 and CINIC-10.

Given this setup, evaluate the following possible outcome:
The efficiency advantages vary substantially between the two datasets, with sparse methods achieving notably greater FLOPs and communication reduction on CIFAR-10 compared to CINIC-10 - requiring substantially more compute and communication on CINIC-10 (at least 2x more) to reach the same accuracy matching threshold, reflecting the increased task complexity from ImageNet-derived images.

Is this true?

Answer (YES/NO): NO